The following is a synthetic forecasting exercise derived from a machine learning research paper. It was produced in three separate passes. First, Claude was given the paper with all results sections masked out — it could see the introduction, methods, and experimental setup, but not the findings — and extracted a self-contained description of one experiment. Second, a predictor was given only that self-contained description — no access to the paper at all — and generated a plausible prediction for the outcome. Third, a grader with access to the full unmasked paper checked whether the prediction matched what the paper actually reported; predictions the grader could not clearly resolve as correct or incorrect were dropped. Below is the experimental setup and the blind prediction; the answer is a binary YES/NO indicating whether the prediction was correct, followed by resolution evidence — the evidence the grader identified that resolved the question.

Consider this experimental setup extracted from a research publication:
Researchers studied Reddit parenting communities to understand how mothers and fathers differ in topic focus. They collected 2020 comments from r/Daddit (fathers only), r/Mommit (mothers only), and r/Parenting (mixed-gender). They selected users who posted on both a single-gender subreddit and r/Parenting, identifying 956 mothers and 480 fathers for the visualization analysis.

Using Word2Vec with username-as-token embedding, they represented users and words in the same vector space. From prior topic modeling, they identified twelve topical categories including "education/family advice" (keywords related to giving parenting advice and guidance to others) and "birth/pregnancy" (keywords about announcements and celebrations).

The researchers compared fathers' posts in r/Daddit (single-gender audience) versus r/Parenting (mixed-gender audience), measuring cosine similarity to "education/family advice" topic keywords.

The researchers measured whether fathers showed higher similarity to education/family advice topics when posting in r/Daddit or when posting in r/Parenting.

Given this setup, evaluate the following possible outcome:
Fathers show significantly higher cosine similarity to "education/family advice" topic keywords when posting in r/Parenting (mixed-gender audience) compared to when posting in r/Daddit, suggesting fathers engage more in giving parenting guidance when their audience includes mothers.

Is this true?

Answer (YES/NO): YES